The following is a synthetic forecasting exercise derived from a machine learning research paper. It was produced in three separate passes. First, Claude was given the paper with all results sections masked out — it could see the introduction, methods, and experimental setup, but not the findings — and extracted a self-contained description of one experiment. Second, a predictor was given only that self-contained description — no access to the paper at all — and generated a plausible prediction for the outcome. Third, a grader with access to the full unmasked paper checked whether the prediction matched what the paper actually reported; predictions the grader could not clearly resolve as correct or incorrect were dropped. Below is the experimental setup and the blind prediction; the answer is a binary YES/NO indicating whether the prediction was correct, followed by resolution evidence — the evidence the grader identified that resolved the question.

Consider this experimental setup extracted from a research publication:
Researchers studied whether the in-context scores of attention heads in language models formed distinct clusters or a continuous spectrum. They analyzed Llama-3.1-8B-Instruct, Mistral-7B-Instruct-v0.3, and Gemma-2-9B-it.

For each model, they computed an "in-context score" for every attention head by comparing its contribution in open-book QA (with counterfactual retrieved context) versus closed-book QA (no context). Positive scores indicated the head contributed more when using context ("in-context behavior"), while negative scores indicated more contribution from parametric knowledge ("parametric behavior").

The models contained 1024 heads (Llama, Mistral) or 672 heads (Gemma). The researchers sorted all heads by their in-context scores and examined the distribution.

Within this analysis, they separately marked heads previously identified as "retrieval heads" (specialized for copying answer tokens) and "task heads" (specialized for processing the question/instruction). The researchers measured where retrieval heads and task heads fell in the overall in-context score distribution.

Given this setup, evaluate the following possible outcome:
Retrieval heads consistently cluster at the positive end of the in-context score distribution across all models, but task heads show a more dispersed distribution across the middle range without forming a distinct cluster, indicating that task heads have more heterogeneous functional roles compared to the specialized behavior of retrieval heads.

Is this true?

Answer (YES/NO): NO